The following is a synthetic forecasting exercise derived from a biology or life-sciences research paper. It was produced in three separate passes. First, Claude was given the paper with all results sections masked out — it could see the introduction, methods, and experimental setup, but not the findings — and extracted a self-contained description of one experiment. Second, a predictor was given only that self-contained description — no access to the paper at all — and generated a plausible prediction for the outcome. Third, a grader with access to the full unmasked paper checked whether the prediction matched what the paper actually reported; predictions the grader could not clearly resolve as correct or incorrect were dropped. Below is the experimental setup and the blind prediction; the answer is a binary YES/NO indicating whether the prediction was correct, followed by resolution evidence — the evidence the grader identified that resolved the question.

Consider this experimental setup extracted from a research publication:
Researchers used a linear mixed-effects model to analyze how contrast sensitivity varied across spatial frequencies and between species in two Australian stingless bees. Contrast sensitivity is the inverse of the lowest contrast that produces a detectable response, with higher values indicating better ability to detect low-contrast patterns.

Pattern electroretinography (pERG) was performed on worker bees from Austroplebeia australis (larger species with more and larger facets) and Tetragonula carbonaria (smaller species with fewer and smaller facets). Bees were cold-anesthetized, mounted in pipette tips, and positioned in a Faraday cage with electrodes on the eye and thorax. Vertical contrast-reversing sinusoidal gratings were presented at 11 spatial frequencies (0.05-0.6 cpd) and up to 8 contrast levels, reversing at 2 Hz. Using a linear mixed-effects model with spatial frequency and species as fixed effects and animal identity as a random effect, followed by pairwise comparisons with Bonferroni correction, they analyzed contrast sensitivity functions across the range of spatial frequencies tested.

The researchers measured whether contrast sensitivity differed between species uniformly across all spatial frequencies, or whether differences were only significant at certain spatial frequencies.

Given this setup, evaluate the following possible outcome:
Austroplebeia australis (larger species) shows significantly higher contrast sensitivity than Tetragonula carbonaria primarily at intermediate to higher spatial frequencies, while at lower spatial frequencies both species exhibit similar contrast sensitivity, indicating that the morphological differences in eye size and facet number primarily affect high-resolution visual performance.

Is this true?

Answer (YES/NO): NO